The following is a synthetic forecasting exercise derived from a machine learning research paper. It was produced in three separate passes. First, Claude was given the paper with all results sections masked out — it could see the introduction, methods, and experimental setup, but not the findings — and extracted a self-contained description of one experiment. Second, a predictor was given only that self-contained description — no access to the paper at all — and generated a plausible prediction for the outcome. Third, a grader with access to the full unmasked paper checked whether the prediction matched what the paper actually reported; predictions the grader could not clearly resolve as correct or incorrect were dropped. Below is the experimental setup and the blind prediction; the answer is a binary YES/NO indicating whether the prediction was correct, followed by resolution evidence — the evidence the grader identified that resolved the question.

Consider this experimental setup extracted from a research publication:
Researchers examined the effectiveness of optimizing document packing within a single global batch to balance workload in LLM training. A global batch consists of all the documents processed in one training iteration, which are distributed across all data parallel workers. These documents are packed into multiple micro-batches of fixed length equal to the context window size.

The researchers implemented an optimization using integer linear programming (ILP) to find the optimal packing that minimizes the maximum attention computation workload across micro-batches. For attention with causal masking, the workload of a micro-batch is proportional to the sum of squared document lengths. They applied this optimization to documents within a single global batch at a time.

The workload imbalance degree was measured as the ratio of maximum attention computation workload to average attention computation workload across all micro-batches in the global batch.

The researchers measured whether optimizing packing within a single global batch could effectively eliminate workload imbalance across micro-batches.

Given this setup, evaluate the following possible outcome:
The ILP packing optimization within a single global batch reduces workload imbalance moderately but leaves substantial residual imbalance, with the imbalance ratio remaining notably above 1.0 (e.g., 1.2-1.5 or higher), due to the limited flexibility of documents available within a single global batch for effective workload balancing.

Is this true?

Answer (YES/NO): YES